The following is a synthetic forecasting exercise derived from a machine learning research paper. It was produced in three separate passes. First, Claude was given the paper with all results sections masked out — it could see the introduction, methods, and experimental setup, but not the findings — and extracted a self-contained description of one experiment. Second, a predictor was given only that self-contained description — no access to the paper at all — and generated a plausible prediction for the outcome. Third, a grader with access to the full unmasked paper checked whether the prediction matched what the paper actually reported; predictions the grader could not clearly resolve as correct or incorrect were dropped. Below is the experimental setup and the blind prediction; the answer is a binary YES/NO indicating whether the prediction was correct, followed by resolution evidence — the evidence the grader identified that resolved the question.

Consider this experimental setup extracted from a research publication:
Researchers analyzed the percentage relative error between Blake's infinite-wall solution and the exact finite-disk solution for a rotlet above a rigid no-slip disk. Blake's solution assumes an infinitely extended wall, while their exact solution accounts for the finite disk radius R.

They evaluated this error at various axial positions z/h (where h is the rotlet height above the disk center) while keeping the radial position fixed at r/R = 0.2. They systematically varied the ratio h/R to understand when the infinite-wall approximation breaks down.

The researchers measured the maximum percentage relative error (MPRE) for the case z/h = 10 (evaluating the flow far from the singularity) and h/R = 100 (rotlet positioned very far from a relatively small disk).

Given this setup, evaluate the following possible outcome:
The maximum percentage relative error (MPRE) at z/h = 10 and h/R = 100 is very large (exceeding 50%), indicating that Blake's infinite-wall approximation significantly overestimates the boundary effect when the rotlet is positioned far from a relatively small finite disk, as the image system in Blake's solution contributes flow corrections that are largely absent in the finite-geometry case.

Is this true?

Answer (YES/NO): YES